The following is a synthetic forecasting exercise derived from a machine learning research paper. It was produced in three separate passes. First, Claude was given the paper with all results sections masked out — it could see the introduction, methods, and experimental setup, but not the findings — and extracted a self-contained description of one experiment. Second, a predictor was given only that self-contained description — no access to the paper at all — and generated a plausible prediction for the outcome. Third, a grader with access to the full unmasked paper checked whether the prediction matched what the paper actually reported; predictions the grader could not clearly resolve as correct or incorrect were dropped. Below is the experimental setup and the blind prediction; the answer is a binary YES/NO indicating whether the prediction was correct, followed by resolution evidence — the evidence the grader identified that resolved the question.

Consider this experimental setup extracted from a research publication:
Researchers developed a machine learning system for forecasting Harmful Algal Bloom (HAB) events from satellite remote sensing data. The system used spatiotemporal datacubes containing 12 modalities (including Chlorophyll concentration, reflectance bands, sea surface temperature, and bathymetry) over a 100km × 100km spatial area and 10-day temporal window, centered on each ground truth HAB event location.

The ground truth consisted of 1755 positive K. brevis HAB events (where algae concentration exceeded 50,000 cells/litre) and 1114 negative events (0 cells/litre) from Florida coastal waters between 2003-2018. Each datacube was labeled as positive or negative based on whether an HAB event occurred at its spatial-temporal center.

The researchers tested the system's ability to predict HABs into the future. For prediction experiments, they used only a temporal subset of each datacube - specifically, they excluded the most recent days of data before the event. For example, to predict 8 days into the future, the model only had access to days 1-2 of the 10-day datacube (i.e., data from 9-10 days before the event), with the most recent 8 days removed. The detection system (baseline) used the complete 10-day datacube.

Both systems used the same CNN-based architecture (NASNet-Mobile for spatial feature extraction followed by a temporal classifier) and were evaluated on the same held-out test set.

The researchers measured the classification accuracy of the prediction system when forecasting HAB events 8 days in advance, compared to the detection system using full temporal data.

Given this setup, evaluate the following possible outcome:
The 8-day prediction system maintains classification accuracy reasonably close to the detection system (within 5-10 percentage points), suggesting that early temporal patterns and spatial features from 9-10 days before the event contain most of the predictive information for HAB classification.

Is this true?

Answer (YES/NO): NO